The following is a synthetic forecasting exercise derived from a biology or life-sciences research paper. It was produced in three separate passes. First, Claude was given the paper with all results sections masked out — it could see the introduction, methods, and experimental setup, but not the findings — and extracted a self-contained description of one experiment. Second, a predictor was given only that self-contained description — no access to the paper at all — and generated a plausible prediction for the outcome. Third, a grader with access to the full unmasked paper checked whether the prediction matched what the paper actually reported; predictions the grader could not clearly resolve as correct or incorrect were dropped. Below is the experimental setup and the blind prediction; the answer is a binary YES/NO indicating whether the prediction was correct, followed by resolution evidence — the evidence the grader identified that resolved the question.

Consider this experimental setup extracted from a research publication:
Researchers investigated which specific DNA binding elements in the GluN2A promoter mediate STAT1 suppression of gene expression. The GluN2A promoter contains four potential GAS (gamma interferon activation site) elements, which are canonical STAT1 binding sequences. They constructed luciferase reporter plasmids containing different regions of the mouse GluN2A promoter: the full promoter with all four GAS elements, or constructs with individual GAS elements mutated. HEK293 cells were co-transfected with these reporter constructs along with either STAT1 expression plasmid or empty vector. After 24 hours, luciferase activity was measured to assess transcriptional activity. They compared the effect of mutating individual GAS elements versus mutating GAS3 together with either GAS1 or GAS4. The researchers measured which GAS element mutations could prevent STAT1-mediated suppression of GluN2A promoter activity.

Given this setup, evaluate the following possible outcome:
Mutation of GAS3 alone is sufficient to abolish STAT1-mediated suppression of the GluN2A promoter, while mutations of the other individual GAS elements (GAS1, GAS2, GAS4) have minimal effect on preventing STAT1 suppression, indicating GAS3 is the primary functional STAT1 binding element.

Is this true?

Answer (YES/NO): NO